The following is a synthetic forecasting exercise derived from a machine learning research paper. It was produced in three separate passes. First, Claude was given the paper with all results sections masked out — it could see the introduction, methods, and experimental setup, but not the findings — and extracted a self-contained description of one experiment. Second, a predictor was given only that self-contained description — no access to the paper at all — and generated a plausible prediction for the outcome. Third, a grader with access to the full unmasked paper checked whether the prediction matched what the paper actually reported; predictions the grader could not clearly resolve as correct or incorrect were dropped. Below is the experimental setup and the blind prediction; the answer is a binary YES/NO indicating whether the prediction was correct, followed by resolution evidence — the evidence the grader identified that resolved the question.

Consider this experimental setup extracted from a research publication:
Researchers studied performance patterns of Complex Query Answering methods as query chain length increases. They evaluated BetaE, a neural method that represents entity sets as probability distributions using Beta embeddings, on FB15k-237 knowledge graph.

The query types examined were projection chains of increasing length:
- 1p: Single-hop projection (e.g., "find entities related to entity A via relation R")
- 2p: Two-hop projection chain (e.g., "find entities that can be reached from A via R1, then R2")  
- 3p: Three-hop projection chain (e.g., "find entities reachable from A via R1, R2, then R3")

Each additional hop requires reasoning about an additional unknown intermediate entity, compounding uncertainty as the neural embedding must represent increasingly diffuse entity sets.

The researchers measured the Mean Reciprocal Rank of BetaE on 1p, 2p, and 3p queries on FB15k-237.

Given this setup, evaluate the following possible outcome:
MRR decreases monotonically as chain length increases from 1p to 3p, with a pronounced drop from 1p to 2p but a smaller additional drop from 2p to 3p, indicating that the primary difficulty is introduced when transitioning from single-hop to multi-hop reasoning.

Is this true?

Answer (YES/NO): YES